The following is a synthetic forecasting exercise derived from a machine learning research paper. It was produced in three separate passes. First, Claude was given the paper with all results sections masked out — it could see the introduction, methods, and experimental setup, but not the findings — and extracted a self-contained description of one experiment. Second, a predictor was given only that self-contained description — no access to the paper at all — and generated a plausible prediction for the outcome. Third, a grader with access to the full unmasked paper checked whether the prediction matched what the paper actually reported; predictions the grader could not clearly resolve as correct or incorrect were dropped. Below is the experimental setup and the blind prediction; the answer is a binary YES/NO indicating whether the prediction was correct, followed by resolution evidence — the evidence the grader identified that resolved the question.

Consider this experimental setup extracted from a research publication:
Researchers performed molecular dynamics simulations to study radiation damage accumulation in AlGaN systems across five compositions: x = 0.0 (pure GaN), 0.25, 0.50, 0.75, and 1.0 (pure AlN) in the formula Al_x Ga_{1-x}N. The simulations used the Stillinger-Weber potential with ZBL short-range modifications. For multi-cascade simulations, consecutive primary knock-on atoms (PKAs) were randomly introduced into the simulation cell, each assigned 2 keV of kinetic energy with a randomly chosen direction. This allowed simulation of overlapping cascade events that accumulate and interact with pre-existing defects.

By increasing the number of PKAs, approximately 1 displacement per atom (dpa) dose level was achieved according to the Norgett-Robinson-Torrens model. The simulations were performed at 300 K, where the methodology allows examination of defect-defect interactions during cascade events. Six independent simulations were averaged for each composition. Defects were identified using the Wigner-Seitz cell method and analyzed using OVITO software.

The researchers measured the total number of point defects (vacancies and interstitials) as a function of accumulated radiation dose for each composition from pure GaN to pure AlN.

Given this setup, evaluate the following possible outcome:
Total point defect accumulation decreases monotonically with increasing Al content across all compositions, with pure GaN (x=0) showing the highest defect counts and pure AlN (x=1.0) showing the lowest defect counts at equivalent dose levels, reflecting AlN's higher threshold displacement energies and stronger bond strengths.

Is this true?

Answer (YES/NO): NO